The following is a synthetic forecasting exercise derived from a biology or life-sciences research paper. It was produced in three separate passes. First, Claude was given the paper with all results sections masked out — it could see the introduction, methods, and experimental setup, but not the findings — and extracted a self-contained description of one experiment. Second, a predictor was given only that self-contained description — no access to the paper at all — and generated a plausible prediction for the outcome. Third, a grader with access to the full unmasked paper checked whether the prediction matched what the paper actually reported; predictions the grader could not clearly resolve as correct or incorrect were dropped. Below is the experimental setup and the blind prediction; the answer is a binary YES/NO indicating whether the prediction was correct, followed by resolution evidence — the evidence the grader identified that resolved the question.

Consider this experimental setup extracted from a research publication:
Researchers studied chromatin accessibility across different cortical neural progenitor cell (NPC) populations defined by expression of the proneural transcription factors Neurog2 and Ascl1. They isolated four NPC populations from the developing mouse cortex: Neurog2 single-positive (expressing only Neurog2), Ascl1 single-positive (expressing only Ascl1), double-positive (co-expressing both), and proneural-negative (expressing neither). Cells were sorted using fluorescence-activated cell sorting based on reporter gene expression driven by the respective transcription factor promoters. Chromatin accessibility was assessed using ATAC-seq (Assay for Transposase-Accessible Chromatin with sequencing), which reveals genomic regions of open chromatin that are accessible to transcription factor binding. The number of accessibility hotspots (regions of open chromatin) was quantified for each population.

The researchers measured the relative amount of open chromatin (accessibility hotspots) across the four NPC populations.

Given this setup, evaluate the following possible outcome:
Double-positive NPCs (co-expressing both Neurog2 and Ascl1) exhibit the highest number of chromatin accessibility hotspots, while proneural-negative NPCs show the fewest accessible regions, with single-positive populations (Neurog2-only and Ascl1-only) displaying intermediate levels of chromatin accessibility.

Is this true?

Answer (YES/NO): NO